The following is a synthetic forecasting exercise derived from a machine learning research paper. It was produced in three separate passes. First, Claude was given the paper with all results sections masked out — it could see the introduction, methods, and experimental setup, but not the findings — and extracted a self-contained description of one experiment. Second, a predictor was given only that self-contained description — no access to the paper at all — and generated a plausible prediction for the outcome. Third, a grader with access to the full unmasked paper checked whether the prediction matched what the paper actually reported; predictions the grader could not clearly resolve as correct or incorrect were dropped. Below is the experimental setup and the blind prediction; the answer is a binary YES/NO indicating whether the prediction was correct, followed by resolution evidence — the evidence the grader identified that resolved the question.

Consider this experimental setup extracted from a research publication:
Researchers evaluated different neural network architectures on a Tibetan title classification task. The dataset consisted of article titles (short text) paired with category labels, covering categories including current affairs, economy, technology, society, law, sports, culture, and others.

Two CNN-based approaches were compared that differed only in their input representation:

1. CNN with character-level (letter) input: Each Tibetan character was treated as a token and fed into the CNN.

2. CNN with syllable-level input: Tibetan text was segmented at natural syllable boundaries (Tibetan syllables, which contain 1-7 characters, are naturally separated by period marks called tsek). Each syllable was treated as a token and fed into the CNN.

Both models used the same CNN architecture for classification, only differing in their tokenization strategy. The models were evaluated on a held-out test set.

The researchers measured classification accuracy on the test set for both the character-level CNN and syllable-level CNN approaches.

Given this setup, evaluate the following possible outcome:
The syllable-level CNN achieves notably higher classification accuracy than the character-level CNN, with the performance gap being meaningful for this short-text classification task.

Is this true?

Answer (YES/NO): YES